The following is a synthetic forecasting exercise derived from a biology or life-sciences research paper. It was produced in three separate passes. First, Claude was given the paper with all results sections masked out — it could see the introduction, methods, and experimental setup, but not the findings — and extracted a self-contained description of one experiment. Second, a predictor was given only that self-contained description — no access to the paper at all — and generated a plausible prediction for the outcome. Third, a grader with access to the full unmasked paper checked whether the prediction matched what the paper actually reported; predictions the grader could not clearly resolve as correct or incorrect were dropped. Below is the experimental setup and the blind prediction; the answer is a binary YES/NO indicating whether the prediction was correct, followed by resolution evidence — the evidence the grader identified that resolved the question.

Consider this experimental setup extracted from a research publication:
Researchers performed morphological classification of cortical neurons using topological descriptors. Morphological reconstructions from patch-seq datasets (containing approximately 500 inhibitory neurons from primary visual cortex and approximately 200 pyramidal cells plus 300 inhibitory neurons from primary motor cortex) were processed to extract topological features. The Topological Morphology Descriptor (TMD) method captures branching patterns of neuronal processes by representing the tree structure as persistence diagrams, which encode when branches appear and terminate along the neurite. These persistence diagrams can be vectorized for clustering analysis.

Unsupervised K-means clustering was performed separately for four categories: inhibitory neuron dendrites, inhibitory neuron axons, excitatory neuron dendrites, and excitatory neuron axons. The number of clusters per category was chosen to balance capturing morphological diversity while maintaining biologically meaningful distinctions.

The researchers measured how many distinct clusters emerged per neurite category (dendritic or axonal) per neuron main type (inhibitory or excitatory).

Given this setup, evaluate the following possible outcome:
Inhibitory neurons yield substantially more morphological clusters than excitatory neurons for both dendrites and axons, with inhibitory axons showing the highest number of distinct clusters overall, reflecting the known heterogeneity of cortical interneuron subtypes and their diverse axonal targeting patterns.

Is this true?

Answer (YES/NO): NO